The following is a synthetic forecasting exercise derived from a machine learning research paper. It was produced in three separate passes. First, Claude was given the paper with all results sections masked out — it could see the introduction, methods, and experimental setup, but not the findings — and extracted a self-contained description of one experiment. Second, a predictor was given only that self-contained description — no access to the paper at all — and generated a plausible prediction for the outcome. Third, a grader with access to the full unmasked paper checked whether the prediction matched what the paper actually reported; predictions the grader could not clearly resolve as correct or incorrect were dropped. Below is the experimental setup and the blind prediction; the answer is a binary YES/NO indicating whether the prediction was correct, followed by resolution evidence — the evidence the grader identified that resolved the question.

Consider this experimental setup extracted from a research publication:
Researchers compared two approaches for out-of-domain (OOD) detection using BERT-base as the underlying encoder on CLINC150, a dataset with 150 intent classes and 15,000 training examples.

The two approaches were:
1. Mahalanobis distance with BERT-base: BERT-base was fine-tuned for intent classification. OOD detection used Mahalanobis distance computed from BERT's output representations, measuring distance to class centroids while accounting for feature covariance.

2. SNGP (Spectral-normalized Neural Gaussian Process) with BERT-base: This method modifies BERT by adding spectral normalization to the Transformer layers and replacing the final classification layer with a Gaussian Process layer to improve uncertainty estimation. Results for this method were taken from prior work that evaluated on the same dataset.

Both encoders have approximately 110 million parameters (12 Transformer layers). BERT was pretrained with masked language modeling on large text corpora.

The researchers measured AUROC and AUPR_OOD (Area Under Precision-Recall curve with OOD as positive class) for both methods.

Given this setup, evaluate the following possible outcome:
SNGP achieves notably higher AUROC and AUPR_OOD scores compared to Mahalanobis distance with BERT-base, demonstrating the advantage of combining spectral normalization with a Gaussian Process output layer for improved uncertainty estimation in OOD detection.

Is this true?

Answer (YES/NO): NO